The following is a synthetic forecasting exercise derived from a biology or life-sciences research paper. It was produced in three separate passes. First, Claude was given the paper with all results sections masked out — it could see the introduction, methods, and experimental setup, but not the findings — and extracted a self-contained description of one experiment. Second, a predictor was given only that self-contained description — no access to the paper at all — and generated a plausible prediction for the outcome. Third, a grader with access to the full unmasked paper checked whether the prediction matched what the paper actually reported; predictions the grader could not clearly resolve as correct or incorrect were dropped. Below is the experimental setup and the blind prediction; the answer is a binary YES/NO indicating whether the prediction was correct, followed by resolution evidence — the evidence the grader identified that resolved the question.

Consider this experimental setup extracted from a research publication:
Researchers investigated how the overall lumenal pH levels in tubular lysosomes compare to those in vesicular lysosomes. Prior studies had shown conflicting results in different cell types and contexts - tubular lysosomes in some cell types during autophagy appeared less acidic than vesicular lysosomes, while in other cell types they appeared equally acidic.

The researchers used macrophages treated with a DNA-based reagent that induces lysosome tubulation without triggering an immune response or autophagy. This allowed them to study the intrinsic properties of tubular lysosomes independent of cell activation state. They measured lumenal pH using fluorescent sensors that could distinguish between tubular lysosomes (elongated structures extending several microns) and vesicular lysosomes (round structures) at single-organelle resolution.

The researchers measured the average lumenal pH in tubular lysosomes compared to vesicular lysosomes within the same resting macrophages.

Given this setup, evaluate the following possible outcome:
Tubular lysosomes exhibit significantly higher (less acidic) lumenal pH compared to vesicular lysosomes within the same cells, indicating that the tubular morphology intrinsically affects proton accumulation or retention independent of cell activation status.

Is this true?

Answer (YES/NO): NO